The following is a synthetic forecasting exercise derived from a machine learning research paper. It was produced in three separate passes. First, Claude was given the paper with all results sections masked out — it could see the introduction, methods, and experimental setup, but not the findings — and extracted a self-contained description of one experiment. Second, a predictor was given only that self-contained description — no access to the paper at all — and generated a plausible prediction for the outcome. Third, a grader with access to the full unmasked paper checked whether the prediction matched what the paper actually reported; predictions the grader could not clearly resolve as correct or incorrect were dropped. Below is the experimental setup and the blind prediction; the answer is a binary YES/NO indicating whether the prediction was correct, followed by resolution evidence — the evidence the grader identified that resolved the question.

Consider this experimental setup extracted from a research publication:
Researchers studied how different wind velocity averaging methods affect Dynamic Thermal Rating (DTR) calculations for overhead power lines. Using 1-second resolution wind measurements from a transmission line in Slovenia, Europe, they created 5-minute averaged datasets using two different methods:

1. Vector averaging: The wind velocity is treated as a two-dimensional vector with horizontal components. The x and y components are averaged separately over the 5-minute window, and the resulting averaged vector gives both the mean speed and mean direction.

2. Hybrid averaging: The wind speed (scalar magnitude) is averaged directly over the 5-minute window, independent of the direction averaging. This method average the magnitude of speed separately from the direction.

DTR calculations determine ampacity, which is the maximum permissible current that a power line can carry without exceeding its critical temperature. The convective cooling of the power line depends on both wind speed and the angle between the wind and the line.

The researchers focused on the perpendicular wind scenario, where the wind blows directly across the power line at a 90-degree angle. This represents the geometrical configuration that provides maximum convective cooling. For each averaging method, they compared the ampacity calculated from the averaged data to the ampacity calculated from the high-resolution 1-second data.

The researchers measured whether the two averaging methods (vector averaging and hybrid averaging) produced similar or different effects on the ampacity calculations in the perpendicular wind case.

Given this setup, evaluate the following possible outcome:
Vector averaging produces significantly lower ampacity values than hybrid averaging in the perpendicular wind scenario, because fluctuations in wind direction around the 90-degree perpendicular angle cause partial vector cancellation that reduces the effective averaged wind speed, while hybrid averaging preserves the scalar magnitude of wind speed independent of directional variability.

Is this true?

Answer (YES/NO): YES